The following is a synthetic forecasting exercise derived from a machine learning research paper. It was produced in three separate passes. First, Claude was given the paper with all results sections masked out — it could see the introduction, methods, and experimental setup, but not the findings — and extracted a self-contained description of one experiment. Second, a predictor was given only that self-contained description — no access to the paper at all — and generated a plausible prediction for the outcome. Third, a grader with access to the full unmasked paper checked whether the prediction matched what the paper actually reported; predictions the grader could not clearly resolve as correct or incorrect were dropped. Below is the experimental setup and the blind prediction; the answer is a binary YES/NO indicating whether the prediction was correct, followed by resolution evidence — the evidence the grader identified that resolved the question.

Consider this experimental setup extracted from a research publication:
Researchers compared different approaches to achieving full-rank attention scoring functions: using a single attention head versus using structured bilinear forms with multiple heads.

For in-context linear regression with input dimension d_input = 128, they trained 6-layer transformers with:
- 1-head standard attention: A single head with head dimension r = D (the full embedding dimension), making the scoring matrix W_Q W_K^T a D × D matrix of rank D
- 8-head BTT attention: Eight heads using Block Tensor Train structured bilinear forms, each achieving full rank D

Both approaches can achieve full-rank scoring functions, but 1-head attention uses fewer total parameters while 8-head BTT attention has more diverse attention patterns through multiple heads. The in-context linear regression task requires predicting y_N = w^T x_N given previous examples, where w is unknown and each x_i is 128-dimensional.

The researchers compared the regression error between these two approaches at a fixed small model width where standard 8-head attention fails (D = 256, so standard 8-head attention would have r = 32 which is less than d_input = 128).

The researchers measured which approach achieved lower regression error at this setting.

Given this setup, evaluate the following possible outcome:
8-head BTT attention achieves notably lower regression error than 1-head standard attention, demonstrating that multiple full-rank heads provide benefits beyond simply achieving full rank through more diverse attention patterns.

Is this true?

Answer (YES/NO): YES